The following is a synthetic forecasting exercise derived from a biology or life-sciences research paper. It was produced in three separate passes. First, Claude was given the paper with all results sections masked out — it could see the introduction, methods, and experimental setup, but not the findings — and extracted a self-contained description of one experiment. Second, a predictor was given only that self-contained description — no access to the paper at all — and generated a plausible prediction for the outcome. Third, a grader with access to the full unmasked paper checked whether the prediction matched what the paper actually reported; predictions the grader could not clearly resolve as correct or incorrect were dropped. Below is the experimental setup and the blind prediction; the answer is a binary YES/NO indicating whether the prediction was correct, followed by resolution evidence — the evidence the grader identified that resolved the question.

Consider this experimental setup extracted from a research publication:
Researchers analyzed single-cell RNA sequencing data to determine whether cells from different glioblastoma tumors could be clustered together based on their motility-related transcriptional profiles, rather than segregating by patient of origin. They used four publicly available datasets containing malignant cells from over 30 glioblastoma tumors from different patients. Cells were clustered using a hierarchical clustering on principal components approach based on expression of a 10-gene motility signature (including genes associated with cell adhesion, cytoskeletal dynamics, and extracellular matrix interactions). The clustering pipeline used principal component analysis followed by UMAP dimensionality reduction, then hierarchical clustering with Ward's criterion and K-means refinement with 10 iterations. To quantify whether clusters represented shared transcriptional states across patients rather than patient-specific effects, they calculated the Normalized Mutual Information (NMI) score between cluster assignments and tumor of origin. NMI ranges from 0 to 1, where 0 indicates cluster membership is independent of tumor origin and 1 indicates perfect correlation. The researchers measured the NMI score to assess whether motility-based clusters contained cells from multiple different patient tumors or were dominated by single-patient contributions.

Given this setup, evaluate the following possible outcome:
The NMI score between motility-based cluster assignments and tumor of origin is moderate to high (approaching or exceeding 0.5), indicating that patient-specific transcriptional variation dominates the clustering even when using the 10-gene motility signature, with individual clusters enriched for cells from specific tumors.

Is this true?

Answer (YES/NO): NO